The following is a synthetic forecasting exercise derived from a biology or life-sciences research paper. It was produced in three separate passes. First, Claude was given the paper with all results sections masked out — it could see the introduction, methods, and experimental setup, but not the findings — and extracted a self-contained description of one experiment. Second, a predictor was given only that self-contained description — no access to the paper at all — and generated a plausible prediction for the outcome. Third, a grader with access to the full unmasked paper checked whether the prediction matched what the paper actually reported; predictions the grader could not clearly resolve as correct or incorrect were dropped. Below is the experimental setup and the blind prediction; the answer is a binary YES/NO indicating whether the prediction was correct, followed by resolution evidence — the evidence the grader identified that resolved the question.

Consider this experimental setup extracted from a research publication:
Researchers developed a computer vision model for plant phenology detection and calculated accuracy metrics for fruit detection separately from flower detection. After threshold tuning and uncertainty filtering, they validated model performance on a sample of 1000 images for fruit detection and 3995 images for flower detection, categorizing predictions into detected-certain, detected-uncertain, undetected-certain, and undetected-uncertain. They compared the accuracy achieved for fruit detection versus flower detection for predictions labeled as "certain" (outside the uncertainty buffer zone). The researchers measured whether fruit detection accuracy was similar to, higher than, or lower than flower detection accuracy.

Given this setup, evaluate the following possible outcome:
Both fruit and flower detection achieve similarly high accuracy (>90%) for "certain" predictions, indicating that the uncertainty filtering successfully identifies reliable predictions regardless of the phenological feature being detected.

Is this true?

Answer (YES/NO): NO